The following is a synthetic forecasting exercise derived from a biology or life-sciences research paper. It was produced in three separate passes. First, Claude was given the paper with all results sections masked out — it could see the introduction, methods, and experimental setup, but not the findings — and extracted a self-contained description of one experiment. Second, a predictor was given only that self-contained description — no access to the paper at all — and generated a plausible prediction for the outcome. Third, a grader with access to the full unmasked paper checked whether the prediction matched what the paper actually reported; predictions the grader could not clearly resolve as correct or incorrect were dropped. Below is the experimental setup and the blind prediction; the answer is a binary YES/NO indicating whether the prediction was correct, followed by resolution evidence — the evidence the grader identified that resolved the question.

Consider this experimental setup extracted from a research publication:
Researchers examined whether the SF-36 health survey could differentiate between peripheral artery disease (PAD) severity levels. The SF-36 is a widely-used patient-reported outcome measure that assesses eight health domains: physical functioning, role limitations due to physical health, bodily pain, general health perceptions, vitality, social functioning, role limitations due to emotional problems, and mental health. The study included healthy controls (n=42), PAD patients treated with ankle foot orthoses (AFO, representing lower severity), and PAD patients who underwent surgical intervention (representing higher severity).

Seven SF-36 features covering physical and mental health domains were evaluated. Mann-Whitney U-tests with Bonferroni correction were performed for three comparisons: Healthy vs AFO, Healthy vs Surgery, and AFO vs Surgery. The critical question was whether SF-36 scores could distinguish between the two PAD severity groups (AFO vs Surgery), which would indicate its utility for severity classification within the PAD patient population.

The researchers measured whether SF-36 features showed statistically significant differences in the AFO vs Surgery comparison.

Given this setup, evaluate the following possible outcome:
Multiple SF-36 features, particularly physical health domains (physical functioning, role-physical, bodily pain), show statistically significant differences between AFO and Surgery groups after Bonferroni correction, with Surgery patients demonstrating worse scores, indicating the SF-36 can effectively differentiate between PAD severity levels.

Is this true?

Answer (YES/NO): NO